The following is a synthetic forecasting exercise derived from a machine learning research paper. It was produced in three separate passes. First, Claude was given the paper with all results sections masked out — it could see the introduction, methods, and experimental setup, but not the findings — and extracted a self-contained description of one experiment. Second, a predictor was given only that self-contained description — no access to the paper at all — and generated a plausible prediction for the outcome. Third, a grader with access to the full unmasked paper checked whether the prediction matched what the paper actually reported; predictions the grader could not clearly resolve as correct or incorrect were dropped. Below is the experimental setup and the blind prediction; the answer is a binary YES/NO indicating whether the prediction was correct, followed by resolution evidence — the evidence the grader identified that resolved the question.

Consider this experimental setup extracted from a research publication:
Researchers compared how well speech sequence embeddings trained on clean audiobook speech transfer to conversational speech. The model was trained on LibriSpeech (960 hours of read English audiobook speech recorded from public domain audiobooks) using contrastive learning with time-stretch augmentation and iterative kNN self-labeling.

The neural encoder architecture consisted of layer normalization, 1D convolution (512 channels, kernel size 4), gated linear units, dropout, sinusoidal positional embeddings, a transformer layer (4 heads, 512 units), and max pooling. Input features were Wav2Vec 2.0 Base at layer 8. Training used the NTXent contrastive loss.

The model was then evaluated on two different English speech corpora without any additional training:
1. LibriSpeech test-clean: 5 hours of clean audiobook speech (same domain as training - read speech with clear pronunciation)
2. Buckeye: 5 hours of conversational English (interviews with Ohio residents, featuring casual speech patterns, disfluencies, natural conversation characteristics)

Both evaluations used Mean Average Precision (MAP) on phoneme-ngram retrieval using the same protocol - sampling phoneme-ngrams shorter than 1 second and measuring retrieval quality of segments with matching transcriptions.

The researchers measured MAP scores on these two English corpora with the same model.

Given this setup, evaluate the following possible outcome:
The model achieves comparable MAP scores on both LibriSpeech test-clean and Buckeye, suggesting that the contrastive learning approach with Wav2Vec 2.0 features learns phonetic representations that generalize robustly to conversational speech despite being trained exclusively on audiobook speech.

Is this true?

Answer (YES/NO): NO